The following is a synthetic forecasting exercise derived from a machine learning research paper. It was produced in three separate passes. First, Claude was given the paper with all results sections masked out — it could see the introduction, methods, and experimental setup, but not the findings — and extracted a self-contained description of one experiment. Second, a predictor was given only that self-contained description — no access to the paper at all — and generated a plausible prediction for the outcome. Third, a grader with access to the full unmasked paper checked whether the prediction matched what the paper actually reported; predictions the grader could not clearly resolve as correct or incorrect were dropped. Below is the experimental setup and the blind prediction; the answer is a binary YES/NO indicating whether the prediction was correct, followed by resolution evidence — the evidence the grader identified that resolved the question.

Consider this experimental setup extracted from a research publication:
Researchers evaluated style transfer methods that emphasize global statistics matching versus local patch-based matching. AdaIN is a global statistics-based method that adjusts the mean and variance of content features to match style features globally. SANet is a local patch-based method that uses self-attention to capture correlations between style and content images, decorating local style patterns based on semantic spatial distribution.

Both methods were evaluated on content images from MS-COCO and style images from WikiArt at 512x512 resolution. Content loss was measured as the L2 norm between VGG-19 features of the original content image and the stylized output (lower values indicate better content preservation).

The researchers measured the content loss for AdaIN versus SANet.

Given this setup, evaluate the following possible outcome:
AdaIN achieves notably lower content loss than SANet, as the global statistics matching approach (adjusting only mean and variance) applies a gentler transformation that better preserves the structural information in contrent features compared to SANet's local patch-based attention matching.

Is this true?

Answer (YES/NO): NO